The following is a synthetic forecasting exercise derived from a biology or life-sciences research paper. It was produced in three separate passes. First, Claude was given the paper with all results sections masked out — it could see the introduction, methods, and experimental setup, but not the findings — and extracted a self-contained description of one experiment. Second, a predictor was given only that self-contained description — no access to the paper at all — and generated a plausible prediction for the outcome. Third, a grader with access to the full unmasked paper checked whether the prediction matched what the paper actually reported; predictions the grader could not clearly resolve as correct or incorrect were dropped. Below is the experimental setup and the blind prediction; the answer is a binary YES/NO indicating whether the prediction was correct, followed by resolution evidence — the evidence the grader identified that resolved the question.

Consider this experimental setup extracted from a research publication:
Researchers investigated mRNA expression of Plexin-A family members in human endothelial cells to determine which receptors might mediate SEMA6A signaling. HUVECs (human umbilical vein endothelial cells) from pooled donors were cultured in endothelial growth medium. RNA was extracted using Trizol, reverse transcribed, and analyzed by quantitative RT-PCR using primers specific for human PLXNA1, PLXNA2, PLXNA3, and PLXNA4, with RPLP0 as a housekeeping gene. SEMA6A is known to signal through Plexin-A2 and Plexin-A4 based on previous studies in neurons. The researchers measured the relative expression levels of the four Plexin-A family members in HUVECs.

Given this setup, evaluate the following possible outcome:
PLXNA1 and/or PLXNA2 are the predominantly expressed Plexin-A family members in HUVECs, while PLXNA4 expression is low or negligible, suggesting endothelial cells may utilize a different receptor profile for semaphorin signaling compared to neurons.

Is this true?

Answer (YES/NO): YES